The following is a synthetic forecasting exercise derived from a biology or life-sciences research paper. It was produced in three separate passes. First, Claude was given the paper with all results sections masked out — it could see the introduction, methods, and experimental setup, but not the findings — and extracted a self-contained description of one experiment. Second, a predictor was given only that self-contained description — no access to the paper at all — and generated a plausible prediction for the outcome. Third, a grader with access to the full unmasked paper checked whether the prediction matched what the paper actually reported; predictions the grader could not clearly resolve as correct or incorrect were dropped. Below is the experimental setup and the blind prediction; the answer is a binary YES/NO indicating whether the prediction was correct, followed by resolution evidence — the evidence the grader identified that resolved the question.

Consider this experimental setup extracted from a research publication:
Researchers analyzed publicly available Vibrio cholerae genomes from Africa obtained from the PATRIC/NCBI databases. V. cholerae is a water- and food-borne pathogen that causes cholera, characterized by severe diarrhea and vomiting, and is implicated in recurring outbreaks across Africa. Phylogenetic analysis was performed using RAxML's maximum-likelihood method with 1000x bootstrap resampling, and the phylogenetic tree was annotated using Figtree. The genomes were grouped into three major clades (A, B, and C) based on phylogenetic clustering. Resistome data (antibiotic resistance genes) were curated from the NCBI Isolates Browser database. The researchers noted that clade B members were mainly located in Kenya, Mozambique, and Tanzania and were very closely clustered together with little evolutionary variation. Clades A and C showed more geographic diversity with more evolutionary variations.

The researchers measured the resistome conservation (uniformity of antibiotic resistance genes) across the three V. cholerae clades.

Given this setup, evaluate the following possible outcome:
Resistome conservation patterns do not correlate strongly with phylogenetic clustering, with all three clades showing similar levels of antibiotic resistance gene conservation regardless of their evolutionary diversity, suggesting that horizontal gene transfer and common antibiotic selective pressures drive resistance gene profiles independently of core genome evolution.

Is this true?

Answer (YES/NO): NO